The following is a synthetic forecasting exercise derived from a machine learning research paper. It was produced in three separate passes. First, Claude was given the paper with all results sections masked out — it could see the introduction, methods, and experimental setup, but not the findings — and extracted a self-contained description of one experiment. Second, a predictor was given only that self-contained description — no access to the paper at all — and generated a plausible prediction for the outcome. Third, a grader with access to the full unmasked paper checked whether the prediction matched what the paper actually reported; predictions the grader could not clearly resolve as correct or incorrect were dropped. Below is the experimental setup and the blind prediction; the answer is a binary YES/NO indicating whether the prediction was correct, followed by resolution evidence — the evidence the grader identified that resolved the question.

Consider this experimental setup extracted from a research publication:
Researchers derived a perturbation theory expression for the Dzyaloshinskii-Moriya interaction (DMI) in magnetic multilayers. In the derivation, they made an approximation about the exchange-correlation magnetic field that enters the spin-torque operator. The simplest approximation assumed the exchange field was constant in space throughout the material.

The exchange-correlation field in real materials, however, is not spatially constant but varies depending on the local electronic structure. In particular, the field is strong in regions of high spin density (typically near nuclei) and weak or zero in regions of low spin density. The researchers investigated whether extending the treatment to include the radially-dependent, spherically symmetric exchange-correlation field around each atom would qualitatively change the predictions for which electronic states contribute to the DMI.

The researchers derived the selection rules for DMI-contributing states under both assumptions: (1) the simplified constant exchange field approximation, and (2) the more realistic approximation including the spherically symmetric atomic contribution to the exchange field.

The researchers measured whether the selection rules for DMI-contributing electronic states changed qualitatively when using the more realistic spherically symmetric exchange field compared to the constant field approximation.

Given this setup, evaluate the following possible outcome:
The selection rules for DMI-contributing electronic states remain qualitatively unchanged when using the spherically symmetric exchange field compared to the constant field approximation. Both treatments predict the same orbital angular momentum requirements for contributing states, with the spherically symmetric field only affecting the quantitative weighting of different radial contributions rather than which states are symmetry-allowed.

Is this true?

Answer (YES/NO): YES